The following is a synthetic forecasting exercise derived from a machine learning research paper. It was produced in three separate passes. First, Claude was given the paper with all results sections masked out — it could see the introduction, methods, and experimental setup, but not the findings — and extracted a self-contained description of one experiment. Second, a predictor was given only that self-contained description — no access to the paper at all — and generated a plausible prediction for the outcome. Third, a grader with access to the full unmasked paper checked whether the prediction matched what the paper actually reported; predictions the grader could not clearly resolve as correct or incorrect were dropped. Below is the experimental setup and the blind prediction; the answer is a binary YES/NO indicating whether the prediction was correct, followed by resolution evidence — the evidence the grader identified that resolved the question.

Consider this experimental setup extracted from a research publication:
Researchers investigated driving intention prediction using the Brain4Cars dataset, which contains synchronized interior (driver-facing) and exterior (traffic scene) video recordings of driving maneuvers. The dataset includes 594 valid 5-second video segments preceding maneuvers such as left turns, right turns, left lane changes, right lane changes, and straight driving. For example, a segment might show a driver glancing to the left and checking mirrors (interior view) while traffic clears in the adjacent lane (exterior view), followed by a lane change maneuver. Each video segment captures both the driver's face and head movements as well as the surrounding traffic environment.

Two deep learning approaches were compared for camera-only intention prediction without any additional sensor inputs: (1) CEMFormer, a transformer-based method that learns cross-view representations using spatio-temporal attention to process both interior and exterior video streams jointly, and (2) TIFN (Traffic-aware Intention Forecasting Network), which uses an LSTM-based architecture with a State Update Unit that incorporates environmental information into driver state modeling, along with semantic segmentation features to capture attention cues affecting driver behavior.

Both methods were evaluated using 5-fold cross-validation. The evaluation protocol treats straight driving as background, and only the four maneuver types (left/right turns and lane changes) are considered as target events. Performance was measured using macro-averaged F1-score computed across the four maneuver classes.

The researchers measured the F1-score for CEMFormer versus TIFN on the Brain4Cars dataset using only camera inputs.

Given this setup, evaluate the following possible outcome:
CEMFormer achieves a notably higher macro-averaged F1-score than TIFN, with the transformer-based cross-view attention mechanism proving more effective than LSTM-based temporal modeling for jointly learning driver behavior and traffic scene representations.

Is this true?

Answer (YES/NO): NO